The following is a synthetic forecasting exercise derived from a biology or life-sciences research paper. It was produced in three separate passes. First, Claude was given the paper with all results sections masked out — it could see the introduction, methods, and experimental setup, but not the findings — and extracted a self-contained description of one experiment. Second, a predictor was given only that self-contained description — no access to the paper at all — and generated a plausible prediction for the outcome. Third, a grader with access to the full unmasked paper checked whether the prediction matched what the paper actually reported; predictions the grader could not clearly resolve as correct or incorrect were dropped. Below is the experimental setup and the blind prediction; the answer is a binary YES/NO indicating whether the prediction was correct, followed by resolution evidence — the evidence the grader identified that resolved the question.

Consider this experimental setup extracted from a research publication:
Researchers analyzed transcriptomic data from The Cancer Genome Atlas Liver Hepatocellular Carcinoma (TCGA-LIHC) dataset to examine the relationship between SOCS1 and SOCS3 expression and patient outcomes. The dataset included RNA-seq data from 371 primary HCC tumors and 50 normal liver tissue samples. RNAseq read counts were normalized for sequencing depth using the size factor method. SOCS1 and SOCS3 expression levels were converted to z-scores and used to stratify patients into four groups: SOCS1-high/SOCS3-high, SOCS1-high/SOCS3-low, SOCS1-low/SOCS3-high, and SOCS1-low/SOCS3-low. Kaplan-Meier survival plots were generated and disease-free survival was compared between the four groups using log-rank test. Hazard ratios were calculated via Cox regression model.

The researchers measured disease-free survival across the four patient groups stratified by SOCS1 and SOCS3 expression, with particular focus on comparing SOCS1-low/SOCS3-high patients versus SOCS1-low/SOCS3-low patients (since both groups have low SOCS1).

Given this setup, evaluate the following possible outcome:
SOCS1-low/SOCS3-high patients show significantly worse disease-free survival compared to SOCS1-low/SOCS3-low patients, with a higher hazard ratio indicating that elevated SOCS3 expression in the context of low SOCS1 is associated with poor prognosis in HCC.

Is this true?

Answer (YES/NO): NO